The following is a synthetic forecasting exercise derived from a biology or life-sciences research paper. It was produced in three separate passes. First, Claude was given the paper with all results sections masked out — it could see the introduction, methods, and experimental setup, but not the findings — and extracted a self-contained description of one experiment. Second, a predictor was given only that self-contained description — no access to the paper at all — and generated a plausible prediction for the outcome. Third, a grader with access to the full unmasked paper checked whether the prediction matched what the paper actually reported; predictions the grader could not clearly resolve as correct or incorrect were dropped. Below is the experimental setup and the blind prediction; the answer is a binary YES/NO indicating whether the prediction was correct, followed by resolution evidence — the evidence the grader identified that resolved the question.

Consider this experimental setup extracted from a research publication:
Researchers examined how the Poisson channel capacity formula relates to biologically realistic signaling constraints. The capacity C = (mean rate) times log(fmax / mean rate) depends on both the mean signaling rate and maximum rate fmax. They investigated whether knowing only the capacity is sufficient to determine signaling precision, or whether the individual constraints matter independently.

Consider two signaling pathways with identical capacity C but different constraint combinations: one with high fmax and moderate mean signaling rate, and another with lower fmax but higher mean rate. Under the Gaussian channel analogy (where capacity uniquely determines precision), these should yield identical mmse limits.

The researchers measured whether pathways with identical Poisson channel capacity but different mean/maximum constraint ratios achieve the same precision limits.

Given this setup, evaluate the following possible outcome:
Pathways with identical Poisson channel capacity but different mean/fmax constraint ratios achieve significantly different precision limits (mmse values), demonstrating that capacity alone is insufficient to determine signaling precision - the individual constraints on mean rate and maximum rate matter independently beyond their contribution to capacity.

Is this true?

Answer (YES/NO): YES